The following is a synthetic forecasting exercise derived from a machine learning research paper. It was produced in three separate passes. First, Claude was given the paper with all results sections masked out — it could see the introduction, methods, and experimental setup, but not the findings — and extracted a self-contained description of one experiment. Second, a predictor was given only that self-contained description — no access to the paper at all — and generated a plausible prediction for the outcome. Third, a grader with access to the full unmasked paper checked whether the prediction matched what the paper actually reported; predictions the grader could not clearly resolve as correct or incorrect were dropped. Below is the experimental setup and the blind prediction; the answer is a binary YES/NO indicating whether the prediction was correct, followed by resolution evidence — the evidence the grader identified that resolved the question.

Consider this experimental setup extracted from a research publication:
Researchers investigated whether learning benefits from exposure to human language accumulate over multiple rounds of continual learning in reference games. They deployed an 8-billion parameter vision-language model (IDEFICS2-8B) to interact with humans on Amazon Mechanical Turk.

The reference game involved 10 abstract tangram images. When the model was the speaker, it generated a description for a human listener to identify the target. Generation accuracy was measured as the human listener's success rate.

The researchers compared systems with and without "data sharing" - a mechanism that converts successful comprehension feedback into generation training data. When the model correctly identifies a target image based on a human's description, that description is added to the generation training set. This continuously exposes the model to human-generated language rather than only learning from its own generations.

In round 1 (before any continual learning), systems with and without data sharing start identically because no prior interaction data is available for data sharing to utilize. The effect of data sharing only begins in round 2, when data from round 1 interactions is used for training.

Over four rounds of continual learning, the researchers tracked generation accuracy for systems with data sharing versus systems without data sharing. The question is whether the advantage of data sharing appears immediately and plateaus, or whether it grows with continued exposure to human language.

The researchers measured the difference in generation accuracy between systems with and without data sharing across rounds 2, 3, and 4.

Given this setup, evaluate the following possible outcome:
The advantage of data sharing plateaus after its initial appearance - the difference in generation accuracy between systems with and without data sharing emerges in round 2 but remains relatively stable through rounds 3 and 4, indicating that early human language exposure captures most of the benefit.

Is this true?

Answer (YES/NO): NO